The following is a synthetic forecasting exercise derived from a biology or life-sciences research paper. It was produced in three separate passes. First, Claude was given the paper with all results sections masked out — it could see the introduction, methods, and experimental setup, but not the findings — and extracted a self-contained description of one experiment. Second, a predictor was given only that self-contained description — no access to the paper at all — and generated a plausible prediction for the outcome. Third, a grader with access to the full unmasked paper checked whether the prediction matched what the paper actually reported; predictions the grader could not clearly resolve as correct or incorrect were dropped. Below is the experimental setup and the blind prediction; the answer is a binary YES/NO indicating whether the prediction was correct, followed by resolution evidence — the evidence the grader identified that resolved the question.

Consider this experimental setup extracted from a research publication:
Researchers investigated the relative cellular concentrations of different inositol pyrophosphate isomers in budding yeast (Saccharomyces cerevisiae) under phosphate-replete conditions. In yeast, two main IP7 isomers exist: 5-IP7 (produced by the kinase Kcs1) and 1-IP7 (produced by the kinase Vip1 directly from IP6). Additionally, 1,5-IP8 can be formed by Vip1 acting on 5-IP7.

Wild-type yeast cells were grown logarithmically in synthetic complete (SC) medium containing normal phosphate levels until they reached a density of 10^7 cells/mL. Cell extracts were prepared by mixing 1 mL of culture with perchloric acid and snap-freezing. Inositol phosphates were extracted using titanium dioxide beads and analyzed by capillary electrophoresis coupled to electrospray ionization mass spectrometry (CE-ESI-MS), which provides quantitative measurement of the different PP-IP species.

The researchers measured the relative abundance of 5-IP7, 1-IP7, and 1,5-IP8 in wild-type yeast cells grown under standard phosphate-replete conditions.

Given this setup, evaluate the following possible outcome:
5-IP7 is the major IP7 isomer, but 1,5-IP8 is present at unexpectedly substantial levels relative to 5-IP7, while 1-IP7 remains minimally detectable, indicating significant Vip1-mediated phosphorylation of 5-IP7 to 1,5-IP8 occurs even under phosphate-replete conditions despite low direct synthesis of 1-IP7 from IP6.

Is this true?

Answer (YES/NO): NO